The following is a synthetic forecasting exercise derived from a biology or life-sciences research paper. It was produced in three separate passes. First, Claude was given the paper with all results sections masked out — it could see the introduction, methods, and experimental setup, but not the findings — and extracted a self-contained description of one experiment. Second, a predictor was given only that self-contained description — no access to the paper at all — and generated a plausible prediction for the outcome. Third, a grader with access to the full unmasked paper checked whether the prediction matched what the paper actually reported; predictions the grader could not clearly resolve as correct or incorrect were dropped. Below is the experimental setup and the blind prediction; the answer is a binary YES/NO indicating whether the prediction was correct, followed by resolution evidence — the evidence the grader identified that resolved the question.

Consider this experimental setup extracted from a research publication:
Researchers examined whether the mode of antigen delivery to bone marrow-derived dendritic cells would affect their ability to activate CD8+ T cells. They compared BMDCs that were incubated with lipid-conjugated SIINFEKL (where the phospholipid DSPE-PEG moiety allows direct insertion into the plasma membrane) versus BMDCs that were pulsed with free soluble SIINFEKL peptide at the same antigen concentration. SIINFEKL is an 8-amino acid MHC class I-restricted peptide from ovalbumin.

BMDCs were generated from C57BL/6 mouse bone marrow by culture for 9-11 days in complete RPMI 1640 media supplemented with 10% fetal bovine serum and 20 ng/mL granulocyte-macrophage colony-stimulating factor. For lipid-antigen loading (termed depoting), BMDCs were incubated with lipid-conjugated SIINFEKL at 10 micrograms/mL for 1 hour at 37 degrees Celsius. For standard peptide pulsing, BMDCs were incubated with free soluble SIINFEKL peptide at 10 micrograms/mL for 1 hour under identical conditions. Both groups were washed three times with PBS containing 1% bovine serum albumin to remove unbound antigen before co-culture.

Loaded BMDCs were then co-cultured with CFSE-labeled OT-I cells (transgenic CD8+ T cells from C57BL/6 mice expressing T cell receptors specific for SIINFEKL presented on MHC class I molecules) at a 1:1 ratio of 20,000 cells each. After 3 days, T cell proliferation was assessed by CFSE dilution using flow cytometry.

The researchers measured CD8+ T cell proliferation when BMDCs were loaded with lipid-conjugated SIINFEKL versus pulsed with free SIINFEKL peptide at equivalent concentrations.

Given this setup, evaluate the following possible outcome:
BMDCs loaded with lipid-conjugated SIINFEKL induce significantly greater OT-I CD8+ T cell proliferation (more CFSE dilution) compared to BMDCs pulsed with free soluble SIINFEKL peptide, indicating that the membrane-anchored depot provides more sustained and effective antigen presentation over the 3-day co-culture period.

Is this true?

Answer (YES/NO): NO